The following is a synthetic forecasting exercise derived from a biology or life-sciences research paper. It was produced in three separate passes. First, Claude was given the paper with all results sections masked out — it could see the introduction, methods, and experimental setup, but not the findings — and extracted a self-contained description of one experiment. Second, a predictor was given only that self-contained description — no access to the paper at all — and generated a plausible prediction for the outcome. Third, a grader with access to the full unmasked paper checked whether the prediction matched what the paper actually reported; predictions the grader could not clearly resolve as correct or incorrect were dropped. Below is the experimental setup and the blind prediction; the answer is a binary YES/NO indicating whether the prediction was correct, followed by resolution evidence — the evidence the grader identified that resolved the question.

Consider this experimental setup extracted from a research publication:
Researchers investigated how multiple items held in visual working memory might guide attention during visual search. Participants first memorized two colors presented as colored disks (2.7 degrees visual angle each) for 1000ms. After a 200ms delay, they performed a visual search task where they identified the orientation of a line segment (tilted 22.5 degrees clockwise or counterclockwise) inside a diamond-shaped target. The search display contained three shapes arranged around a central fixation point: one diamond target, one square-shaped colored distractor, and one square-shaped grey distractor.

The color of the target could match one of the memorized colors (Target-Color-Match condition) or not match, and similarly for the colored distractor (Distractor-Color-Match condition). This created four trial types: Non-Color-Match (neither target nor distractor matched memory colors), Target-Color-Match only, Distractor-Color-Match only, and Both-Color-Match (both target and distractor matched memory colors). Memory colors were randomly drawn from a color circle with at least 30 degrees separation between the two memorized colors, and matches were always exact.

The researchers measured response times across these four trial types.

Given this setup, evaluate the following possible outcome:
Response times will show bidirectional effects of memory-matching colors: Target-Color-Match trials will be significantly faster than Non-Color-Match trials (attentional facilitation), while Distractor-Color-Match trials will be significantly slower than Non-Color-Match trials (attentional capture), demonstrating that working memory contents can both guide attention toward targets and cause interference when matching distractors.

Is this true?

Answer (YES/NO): YES